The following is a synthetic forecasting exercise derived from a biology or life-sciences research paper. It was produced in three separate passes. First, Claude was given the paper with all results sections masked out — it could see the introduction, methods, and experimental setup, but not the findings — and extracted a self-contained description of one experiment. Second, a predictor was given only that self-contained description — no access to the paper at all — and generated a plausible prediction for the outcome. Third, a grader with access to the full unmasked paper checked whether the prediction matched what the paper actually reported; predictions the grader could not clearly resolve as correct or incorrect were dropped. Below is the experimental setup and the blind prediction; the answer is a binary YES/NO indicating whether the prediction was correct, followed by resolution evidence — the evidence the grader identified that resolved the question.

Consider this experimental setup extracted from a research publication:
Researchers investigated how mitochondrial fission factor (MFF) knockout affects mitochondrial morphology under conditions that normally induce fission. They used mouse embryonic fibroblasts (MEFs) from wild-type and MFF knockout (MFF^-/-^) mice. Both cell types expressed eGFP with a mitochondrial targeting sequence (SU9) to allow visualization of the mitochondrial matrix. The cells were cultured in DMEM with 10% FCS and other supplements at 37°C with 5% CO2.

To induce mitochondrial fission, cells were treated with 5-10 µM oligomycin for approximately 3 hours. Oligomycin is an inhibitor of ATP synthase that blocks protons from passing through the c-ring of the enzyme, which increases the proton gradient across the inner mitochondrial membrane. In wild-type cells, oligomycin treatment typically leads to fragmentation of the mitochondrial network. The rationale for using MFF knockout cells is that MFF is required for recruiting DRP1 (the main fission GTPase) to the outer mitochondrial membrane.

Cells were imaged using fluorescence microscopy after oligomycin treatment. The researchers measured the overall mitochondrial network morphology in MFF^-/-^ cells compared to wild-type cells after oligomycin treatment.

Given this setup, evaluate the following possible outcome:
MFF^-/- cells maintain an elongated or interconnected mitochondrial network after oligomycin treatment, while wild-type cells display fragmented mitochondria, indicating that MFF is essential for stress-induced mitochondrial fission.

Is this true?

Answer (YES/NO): NO